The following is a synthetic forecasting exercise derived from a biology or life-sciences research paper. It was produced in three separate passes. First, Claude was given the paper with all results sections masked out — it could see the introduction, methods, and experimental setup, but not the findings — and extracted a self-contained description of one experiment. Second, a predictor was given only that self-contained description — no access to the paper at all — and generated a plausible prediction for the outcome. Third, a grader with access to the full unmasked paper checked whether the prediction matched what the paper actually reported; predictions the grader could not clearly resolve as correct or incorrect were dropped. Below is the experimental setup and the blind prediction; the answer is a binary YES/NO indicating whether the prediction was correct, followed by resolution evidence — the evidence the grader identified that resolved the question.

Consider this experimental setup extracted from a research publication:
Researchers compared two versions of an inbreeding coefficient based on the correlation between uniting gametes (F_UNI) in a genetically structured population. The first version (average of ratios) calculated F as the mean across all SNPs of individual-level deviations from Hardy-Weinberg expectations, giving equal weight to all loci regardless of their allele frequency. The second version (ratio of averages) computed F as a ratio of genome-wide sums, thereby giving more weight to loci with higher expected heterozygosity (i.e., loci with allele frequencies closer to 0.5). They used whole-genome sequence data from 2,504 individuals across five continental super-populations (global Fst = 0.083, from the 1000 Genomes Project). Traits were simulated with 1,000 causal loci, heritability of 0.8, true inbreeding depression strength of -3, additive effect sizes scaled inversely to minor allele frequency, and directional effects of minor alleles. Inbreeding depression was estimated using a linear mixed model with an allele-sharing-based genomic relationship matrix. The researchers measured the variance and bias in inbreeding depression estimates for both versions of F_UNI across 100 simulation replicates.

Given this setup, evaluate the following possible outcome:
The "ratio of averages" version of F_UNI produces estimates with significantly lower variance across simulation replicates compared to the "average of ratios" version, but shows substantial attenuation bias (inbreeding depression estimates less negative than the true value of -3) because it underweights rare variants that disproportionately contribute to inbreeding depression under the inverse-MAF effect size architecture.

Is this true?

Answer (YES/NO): NO